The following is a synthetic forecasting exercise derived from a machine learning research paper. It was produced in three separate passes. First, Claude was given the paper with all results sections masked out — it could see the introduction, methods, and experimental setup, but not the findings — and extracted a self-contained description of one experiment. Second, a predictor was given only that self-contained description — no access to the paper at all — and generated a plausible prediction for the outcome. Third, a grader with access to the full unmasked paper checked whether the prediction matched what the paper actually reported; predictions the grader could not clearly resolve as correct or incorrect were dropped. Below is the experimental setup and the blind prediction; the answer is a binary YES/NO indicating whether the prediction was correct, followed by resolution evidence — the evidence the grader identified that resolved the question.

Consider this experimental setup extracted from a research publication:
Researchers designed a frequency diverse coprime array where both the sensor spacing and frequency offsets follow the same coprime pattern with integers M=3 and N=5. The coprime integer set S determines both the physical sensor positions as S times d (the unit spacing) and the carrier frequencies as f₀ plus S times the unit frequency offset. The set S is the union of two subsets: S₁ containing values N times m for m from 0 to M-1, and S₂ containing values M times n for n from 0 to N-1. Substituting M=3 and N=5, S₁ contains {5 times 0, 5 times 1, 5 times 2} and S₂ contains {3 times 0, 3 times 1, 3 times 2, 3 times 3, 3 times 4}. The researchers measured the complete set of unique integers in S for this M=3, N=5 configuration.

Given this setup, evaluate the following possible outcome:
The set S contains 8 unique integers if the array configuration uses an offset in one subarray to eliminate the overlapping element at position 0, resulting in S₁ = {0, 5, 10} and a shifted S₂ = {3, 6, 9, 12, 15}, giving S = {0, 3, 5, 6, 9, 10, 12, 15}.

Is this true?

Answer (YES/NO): NO